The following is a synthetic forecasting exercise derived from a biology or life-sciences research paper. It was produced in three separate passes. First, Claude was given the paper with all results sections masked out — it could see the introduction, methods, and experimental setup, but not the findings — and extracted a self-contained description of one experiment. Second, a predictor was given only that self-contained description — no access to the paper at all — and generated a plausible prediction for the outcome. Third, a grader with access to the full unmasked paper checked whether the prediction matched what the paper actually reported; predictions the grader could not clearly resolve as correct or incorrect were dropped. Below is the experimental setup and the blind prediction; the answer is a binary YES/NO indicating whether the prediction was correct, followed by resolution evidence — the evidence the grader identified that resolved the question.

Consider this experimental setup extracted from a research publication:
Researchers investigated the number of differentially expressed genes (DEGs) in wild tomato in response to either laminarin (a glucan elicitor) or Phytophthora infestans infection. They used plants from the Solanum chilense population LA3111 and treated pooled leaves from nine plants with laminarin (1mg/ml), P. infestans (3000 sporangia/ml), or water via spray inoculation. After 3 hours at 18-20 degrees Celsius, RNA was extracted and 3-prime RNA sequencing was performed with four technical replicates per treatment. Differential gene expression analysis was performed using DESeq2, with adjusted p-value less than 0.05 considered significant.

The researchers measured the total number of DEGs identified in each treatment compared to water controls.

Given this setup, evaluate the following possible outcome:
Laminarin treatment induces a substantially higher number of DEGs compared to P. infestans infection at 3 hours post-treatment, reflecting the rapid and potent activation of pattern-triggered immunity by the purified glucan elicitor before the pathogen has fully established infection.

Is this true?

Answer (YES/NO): NO